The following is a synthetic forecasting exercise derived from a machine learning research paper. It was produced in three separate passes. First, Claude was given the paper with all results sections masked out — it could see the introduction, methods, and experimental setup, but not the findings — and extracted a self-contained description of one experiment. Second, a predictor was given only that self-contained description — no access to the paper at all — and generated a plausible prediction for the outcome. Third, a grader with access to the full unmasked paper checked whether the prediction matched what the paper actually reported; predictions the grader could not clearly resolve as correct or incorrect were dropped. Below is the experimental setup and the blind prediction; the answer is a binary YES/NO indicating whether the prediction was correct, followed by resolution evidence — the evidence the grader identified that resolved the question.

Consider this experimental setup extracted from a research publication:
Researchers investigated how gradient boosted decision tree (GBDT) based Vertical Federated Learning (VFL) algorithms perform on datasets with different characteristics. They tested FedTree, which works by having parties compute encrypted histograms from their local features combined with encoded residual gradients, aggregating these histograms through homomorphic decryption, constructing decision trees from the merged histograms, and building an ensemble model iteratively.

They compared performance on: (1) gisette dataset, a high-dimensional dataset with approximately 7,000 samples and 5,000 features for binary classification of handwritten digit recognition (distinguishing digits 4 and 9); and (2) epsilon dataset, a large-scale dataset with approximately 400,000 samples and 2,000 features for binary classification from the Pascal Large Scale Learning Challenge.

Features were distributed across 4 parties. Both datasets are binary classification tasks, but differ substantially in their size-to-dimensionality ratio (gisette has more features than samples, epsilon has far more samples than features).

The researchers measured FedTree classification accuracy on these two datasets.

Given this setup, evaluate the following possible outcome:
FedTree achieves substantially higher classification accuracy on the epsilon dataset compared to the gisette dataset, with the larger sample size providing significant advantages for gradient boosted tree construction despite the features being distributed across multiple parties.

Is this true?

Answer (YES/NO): NO